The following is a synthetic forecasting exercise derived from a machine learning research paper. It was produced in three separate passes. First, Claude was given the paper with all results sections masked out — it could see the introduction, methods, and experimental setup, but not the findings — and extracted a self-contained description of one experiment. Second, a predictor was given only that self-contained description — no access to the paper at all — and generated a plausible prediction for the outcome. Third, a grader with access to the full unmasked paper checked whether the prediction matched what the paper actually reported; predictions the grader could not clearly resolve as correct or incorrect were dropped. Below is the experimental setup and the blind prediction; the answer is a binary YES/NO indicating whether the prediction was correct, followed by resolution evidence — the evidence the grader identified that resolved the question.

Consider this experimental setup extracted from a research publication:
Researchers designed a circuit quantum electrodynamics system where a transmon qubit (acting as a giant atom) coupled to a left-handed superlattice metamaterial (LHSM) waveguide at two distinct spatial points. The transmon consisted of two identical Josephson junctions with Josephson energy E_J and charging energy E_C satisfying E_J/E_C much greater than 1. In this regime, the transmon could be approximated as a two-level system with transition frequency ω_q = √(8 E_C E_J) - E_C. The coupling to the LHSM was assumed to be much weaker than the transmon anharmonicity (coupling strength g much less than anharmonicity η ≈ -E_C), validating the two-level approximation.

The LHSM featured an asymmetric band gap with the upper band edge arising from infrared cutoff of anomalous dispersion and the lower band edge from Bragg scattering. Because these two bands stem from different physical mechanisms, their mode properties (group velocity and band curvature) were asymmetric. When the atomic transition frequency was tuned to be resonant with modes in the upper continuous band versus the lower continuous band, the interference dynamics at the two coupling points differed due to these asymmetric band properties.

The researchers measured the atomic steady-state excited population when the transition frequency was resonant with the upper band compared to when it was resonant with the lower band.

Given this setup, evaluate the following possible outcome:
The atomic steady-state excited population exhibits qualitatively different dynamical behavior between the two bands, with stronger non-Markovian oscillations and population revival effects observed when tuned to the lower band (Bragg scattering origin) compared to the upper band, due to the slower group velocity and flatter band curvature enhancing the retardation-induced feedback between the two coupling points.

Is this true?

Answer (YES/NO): NO